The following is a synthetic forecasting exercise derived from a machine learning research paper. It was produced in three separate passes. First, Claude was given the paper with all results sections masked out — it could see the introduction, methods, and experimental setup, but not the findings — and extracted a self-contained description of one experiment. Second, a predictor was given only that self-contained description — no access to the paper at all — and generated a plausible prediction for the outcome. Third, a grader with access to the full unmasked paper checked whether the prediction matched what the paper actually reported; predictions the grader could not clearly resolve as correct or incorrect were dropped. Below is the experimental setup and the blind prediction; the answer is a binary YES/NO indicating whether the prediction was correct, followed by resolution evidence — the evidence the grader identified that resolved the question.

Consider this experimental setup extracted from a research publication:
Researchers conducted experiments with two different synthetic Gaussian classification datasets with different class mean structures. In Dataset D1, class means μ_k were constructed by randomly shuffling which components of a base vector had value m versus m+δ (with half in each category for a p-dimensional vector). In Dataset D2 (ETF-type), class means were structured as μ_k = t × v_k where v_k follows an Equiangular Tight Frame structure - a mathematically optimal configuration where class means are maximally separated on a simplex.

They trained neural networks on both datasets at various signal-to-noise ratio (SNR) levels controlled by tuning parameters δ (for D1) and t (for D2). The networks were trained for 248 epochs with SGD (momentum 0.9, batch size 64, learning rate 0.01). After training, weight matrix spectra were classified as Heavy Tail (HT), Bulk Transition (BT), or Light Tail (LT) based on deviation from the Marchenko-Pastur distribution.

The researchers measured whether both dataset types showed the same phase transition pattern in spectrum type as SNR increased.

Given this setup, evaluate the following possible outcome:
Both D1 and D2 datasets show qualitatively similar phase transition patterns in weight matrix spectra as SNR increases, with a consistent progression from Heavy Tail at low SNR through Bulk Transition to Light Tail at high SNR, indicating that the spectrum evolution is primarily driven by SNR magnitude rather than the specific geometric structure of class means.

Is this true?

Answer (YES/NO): YES